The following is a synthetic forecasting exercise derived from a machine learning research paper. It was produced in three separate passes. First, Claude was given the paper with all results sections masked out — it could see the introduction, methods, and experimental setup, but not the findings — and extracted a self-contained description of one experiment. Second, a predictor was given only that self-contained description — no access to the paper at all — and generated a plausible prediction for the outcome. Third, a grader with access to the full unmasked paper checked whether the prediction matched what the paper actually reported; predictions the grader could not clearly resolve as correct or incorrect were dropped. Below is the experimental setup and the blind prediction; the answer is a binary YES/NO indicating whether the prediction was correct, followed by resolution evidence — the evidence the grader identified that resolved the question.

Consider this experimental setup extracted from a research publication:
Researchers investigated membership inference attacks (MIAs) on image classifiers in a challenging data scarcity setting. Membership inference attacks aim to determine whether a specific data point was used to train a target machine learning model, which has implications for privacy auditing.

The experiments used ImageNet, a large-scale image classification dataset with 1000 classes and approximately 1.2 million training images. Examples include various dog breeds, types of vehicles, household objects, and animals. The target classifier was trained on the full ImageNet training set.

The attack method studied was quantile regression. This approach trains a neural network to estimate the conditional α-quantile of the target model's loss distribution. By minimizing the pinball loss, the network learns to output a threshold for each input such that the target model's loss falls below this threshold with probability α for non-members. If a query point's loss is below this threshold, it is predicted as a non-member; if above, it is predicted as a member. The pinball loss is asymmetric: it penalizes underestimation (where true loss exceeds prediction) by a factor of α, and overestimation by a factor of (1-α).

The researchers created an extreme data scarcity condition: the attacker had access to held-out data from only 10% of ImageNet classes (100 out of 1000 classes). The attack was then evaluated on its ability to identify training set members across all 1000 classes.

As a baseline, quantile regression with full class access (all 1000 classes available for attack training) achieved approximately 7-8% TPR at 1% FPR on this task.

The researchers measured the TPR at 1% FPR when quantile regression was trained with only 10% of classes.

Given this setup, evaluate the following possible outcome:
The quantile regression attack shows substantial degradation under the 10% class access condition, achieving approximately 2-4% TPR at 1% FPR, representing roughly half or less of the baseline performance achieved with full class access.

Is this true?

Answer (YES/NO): YES